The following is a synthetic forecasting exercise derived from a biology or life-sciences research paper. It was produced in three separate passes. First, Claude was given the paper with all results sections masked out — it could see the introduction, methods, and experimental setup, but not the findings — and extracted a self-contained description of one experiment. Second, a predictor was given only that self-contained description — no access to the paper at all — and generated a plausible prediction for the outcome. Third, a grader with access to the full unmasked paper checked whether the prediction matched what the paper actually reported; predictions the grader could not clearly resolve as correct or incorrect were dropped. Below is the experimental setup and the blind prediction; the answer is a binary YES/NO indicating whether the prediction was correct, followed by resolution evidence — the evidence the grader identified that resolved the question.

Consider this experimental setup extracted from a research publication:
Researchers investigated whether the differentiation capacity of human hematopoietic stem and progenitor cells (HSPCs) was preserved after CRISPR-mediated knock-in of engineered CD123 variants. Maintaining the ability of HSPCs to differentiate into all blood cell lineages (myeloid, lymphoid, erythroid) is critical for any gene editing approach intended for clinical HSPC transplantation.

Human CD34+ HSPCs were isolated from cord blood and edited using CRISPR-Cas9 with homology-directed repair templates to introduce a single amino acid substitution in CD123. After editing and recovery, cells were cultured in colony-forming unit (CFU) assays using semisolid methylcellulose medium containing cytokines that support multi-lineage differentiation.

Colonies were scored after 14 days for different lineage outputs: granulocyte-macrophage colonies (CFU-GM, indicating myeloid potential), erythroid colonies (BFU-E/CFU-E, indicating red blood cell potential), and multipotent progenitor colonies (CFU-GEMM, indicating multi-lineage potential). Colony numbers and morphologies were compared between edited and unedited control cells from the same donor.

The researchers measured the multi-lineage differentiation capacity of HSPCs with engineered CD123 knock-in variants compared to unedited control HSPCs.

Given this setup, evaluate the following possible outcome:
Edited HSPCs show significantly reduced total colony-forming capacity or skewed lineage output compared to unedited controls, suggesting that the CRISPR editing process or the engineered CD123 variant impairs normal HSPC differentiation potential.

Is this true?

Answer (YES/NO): NO